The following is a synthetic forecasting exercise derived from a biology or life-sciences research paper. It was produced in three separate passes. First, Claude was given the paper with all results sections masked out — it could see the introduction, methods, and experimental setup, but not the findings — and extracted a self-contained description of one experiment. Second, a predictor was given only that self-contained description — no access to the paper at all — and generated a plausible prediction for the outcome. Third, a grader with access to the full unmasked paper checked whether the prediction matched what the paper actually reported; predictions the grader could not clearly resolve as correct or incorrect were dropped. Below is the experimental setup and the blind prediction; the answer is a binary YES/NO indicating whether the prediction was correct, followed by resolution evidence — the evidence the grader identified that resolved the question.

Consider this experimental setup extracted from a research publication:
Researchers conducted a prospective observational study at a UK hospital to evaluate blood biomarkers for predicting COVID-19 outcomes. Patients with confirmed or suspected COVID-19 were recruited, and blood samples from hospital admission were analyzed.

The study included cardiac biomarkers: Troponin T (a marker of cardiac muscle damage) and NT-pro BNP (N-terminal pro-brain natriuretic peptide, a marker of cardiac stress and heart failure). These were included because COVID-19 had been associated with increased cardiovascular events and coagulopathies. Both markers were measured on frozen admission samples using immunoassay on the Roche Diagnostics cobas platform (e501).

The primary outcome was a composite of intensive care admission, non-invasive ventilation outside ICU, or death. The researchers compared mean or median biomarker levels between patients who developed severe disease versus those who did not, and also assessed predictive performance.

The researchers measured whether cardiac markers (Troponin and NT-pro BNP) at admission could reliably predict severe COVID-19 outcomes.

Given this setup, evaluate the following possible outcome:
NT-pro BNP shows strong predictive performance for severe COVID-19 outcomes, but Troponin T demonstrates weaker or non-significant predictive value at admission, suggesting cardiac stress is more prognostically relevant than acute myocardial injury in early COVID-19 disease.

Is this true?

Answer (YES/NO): NO